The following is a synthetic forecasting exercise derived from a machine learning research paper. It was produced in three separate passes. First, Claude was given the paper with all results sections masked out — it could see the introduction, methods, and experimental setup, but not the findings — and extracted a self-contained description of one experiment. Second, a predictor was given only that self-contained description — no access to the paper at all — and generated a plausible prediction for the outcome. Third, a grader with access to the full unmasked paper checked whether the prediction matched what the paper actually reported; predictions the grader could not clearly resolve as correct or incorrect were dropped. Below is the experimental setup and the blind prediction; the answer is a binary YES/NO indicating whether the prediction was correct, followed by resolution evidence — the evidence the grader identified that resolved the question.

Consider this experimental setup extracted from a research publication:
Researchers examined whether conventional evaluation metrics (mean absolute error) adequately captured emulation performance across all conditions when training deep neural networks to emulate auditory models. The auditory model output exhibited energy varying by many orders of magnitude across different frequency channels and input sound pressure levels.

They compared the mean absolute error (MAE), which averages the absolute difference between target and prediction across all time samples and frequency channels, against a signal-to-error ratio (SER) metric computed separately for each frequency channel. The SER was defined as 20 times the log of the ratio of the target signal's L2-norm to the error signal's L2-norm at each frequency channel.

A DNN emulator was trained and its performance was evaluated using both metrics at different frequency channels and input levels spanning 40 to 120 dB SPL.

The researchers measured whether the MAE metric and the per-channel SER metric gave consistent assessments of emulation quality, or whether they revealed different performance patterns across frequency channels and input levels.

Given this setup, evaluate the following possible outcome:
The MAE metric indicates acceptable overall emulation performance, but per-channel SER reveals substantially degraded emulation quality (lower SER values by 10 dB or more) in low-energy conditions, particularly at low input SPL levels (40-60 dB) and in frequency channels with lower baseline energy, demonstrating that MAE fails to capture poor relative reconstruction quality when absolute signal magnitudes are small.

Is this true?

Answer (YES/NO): YES